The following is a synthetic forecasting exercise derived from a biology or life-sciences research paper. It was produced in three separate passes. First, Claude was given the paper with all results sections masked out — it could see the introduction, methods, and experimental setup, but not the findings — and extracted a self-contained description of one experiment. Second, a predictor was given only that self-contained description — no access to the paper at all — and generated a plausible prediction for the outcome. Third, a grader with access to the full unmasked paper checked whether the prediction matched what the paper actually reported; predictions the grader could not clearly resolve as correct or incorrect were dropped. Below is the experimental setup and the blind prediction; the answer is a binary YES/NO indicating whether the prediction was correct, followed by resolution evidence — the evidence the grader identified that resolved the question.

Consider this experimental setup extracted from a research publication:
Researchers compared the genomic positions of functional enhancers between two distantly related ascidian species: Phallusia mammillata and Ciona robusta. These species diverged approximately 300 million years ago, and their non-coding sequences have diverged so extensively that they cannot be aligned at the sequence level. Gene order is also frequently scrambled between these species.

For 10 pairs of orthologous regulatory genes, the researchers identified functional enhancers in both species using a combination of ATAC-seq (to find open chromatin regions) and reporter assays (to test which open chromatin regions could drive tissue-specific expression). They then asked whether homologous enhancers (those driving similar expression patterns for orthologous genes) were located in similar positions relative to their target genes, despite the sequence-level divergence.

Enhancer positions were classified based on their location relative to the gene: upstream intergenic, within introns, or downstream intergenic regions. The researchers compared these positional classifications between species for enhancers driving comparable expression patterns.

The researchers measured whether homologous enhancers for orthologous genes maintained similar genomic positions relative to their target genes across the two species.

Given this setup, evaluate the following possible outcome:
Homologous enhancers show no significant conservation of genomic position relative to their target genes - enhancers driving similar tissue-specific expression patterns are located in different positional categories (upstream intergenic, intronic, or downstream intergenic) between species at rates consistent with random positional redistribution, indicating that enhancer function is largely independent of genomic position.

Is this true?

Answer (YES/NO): NO